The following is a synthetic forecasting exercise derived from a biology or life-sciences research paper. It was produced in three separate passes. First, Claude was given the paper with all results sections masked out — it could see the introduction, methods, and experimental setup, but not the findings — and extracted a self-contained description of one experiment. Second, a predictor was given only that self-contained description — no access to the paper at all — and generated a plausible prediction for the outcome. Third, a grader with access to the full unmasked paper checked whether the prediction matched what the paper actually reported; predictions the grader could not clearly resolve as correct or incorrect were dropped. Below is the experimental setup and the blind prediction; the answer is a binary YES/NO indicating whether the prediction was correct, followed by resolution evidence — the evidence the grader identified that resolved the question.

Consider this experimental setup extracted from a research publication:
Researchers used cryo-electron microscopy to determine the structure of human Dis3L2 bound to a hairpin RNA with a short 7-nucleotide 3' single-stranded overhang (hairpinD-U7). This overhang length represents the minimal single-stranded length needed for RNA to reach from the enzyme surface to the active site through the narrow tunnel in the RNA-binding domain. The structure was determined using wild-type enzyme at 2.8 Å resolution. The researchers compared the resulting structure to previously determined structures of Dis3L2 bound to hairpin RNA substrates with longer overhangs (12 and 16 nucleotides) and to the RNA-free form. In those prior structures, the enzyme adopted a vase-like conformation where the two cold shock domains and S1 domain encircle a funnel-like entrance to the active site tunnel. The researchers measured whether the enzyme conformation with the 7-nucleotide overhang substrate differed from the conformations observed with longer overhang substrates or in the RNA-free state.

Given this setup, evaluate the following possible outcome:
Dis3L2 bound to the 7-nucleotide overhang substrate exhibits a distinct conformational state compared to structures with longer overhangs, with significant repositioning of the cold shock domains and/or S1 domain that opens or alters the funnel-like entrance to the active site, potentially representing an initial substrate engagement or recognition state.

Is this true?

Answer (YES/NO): NO